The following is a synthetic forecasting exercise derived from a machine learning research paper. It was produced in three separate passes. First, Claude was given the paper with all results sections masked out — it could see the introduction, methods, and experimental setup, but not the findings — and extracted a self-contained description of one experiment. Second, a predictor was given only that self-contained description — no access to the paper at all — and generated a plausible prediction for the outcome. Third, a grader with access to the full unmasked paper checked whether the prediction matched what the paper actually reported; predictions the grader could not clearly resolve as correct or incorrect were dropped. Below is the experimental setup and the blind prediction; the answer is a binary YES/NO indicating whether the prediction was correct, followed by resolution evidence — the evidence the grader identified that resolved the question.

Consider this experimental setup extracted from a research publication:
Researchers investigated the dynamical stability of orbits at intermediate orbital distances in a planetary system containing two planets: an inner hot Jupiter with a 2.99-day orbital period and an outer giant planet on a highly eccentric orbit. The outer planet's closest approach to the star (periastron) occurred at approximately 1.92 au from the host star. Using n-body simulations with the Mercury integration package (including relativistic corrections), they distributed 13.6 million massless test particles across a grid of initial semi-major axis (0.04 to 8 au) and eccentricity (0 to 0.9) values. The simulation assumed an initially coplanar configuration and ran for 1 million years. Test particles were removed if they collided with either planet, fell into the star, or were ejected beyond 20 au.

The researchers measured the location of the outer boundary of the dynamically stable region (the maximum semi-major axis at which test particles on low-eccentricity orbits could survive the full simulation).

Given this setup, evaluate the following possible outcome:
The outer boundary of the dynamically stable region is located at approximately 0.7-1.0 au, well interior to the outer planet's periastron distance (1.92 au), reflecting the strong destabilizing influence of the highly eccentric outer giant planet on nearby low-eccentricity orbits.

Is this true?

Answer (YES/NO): NO